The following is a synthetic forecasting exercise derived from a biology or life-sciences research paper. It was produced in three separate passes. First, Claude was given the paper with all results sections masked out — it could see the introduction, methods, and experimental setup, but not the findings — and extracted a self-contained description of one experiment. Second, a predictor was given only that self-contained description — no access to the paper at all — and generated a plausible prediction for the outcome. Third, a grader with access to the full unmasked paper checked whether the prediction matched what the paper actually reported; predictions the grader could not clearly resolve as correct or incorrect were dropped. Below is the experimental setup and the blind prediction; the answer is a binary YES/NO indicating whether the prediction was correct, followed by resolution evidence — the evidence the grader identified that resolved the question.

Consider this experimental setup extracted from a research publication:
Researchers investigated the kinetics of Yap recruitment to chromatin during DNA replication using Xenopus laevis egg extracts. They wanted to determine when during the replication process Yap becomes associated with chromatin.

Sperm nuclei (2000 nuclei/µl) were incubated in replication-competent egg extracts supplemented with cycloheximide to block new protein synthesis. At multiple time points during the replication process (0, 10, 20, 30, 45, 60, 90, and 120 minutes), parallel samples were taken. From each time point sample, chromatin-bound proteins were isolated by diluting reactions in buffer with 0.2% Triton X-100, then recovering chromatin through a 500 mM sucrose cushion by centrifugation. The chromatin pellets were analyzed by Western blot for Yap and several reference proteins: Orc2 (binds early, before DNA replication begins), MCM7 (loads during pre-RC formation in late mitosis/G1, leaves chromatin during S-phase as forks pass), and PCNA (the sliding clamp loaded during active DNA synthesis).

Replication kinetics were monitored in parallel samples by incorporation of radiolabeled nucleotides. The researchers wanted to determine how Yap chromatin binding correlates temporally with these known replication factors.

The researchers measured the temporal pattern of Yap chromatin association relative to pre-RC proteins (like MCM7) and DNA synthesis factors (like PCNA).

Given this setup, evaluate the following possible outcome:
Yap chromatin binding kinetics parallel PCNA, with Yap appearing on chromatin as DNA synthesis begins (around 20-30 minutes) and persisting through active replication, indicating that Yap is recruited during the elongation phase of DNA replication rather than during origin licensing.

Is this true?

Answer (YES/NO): YES